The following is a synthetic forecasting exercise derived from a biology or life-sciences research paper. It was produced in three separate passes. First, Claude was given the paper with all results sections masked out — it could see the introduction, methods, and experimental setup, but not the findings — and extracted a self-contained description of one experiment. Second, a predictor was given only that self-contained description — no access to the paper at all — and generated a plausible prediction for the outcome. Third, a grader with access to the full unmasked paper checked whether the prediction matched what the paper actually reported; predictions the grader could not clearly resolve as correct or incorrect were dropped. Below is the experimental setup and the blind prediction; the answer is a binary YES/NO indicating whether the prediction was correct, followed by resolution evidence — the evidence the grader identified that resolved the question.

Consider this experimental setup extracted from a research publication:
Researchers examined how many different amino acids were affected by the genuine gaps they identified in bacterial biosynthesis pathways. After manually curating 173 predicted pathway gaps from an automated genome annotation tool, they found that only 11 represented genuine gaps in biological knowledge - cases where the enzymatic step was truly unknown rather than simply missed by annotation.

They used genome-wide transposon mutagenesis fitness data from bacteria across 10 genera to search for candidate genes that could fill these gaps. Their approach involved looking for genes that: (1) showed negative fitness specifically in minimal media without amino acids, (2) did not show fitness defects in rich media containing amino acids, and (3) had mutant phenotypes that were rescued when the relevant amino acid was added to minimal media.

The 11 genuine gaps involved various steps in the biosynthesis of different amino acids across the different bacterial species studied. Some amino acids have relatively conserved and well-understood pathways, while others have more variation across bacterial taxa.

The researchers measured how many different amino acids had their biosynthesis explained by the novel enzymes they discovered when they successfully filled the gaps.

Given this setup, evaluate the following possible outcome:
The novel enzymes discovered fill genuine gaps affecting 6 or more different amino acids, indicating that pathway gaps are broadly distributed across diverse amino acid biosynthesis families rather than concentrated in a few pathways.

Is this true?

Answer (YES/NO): NO